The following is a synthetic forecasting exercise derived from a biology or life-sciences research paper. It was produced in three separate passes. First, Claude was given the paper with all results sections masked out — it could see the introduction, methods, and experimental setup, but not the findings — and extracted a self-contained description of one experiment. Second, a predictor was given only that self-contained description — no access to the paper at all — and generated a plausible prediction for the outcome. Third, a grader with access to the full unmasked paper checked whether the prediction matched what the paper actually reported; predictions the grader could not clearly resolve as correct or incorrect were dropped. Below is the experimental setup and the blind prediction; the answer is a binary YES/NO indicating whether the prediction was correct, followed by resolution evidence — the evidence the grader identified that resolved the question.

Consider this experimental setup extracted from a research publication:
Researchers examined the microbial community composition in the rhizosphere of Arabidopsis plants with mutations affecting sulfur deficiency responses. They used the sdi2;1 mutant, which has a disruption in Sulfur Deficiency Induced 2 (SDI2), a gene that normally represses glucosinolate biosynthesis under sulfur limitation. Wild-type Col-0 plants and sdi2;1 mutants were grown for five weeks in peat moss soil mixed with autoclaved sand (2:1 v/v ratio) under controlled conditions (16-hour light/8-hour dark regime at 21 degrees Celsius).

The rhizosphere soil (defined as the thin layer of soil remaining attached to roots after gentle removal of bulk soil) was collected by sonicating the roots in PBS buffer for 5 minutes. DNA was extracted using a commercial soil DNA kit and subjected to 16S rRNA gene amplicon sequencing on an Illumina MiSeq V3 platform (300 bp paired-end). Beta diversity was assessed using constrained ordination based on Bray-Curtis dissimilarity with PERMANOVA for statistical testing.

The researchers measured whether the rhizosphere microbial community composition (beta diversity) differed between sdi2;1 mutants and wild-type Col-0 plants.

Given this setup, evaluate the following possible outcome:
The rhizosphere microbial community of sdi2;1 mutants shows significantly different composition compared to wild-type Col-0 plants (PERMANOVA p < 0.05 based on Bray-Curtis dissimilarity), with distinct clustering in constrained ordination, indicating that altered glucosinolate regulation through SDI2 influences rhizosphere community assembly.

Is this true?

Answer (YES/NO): YES